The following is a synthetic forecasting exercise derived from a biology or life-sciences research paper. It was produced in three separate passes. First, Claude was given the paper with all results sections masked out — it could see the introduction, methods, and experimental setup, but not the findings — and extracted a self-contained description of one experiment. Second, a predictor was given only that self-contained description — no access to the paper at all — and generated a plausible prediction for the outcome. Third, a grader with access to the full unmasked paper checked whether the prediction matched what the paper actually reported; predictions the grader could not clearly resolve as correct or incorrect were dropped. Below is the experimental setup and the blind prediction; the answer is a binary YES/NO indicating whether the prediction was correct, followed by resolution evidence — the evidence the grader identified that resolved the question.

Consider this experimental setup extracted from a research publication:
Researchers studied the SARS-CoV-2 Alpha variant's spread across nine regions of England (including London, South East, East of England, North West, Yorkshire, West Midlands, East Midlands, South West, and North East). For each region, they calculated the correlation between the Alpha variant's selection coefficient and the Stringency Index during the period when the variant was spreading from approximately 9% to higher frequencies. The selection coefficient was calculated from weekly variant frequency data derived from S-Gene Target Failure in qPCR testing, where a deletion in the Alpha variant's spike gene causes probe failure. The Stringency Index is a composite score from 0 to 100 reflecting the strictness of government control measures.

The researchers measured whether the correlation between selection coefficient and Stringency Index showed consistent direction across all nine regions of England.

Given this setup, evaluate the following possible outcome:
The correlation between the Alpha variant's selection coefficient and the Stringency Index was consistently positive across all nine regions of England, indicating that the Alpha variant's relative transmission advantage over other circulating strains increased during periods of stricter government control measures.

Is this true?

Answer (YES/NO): NO